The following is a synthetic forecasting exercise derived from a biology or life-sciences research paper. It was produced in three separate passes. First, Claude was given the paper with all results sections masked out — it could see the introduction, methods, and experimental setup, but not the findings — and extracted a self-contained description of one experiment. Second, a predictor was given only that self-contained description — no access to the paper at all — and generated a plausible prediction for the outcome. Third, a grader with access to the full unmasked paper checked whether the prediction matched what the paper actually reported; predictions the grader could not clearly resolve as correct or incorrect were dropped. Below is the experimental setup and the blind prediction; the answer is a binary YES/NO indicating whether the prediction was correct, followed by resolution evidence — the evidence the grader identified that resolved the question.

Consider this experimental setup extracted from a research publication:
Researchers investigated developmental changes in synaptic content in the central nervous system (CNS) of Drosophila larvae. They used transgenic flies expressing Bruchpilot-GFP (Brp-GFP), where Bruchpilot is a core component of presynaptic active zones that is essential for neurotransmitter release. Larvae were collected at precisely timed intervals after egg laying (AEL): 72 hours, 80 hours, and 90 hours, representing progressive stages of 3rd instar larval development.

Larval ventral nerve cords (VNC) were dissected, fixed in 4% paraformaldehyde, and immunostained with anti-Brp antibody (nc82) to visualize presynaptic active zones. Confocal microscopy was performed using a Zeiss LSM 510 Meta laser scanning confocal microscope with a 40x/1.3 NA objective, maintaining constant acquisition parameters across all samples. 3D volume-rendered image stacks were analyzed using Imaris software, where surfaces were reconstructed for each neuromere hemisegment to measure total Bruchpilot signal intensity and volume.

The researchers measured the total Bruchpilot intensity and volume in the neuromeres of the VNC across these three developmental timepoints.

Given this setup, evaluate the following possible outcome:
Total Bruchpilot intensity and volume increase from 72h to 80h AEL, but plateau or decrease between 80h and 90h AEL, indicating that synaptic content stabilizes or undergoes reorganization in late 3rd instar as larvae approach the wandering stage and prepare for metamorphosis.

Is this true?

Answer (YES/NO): NO